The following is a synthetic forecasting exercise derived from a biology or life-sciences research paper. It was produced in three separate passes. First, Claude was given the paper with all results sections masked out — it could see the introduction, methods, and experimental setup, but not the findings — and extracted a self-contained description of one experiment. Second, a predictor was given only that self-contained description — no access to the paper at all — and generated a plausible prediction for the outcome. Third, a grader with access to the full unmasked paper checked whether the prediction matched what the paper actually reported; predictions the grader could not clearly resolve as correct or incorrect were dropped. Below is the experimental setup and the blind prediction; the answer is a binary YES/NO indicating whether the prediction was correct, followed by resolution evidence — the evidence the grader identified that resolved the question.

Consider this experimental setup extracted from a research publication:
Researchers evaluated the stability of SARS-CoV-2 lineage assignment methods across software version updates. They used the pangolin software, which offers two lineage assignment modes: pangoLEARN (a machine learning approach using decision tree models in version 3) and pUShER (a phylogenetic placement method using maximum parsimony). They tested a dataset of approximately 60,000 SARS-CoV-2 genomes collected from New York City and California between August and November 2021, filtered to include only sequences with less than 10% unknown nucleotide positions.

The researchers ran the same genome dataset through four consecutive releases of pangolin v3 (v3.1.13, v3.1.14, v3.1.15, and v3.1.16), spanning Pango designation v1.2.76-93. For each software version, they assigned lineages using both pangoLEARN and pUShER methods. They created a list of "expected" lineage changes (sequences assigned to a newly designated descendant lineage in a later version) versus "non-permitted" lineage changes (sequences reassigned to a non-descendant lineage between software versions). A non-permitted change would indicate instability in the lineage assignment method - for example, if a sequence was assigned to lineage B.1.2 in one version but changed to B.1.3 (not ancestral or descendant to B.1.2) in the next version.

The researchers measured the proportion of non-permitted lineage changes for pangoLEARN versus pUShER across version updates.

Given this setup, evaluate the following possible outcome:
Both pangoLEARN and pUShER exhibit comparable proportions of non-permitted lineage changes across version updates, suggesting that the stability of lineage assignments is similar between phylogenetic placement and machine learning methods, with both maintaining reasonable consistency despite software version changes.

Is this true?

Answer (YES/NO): NO